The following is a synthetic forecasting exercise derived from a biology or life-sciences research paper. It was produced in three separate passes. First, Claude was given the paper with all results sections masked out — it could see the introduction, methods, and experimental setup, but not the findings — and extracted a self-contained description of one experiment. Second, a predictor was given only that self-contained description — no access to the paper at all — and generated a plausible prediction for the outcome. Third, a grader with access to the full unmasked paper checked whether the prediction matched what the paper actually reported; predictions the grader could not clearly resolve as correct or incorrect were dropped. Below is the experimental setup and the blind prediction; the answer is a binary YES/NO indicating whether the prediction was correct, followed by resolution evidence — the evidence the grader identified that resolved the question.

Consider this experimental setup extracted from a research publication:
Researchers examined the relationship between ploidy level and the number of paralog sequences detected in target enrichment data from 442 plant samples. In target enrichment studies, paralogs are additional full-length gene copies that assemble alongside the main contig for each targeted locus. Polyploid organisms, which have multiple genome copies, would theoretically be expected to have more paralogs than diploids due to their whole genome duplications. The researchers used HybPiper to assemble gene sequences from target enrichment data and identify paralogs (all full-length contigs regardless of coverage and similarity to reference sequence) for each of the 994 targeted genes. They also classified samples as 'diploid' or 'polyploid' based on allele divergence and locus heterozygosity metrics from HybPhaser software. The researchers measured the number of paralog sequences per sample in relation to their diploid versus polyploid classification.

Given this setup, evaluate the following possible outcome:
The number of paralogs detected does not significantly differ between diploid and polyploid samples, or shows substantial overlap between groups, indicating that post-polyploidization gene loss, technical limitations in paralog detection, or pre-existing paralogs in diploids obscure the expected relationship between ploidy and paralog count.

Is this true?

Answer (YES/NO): NO